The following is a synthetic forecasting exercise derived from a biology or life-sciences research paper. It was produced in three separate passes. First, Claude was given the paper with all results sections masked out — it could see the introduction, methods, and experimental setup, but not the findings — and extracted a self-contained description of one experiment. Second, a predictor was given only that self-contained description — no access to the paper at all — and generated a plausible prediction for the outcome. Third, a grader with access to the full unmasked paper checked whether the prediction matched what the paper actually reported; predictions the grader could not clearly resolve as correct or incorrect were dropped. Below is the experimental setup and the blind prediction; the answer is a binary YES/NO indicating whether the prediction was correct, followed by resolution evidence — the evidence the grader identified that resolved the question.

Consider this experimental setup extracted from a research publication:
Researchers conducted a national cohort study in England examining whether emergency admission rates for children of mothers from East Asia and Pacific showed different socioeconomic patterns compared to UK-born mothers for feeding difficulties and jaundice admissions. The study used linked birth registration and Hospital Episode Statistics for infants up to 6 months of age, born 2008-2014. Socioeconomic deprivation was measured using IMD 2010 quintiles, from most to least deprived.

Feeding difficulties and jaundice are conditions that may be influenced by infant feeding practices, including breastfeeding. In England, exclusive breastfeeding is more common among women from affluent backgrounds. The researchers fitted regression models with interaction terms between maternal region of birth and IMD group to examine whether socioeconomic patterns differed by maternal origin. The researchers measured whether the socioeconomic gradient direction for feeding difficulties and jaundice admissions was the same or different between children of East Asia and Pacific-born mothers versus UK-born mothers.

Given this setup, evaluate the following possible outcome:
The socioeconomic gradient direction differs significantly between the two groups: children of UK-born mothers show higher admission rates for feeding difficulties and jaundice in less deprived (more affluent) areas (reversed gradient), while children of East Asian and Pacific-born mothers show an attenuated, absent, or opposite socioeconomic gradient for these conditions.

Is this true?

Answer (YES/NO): YES